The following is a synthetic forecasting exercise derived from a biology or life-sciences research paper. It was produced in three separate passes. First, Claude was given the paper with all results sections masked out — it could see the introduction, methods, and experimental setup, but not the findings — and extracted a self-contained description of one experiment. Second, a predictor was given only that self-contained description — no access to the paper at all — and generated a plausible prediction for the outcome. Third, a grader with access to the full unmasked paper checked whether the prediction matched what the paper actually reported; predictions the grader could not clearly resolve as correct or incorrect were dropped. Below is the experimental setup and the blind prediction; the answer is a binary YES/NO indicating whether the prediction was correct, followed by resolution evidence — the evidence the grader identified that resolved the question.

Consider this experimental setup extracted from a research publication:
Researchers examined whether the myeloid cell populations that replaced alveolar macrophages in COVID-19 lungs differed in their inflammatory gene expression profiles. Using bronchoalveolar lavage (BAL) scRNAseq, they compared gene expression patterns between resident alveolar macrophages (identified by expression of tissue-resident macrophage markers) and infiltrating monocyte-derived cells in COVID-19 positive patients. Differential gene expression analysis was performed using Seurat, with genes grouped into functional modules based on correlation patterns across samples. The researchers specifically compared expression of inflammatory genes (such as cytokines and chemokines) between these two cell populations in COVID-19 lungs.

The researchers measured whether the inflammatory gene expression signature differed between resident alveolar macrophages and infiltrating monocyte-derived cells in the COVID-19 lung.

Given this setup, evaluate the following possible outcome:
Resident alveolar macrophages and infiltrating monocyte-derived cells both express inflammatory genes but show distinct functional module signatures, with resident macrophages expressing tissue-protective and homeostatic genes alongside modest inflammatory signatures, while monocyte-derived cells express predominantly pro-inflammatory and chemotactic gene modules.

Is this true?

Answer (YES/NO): NO